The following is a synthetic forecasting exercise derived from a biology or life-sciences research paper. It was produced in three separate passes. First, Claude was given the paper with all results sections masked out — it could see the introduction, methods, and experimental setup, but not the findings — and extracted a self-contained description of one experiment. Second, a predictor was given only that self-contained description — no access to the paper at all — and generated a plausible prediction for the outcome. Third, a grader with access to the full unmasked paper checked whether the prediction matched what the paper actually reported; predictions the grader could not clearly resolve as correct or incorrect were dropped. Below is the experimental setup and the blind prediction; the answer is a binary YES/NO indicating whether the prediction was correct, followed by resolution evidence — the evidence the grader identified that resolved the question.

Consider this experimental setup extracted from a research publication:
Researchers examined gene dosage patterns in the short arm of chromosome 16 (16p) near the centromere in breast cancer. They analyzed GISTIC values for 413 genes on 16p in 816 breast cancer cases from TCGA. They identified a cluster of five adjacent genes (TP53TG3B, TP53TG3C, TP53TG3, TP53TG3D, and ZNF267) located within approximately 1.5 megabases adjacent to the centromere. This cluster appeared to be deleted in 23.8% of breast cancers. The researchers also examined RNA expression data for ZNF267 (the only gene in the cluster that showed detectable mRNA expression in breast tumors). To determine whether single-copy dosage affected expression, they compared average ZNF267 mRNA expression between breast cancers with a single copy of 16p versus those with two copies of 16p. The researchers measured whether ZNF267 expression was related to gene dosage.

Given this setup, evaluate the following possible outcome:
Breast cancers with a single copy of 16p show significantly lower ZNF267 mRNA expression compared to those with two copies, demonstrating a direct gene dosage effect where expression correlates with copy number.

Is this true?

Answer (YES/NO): NO